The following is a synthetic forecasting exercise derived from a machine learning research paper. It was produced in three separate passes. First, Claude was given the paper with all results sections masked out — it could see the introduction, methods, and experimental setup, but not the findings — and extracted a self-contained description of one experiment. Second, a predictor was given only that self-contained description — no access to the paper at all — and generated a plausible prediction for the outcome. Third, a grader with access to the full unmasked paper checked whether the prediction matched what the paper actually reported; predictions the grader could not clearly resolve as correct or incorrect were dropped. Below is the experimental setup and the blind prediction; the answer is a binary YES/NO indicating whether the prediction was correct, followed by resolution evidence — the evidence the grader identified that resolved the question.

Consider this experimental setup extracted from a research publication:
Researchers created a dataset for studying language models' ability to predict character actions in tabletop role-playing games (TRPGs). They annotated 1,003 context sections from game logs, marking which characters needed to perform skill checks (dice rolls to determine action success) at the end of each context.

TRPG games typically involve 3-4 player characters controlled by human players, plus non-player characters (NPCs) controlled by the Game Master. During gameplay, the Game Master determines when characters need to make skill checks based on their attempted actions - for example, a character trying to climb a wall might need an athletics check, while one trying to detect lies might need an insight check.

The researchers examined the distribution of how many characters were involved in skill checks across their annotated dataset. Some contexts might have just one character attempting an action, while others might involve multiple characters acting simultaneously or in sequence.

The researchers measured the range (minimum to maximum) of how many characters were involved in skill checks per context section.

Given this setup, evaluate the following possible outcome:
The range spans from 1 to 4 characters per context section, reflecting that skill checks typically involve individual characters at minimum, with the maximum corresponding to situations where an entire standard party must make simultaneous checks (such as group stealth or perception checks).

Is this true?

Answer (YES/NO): NO